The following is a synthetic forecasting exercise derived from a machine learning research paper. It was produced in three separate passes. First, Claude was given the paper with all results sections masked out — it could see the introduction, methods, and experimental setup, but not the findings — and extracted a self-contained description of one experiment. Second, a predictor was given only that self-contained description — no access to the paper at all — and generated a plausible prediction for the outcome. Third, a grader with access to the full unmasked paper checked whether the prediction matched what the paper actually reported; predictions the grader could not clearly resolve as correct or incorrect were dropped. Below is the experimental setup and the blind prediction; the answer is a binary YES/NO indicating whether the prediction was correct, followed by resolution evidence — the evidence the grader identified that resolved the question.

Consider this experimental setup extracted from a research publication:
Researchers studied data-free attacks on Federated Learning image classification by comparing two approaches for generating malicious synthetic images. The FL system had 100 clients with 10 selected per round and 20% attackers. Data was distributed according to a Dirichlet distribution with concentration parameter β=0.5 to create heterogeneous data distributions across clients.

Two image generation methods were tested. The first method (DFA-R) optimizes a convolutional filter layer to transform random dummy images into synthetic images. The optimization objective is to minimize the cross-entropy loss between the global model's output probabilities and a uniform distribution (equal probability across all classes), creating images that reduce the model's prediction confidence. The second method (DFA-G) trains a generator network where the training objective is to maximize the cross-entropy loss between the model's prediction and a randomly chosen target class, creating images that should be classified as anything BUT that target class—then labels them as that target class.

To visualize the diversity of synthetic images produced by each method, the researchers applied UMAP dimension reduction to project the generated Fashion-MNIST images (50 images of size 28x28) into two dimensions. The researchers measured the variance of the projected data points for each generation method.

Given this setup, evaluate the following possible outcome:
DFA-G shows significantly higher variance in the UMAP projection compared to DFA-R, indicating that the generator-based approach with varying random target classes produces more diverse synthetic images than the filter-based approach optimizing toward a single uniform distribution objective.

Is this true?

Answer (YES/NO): NO